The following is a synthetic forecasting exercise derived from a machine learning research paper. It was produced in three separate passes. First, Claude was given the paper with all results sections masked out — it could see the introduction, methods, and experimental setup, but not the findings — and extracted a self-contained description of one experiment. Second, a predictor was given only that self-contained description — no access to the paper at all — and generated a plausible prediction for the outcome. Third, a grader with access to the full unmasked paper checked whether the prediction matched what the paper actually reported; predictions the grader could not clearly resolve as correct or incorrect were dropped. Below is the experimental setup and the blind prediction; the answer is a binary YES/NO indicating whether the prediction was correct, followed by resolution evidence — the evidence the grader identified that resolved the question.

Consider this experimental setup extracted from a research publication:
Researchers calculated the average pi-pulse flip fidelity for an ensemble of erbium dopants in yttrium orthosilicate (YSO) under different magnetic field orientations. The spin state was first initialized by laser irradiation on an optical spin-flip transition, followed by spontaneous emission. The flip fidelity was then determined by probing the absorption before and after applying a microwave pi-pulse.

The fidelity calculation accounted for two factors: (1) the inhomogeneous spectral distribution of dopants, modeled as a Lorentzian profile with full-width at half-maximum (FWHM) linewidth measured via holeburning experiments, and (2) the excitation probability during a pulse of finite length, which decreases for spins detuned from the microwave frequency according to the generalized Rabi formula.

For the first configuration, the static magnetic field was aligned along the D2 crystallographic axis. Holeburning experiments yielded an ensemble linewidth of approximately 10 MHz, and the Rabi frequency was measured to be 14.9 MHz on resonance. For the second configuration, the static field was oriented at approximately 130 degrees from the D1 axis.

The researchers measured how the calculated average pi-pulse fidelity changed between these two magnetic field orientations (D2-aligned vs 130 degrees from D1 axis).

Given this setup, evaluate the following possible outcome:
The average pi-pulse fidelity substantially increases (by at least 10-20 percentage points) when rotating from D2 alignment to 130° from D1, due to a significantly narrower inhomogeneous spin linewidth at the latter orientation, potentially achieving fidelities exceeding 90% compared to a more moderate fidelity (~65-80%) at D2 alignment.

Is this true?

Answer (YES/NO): NO